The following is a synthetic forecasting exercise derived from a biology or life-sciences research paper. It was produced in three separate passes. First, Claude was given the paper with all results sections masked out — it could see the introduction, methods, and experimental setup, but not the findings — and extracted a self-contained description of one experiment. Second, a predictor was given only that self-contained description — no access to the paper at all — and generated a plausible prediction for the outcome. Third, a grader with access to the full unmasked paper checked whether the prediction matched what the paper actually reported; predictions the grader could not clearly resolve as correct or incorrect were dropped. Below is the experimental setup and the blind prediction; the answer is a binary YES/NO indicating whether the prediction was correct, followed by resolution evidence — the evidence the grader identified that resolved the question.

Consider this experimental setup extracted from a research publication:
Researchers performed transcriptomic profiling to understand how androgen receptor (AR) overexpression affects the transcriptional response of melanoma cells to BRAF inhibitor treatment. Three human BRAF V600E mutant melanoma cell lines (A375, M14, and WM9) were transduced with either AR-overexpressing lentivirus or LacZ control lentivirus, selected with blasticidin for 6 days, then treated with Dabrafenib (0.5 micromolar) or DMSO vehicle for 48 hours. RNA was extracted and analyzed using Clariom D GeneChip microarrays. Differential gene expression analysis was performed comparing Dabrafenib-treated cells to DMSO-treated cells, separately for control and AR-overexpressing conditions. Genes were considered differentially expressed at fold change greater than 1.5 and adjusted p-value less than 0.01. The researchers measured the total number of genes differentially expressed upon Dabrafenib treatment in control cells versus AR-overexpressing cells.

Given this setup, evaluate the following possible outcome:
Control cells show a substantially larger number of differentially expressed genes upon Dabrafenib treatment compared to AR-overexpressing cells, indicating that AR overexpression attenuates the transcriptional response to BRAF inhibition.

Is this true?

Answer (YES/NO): YES